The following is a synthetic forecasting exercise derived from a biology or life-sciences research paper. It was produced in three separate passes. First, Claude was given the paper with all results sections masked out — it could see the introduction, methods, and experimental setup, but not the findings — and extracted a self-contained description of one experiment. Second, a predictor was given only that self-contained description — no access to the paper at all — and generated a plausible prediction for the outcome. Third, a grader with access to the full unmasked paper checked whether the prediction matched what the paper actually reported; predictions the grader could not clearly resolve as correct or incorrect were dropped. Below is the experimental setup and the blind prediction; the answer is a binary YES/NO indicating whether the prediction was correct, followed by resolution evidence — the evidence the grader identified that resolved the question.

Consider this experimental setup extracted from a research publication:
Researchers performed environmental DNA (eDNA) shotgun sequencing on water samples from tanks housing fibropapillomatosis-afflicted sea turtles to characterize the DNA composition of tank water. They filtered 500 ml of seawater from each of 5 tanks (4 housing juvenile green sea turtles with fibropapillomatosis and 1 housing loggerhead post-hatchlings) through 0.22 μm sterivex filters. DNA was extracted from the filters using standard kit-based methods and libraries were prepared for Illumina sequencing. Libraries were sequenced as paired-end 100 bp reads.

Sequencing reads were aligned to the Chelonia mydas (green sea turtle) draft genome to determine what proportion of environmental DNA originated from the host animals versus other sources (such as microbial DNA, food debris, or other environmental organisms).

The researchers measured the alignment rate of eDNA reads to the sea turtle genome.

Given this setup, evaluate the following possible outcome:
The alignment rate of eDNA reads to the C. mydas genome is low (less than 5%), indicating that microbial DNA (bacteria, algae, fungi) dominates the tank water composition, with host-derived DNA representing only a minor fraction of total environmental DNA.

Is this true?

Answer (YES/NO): YES